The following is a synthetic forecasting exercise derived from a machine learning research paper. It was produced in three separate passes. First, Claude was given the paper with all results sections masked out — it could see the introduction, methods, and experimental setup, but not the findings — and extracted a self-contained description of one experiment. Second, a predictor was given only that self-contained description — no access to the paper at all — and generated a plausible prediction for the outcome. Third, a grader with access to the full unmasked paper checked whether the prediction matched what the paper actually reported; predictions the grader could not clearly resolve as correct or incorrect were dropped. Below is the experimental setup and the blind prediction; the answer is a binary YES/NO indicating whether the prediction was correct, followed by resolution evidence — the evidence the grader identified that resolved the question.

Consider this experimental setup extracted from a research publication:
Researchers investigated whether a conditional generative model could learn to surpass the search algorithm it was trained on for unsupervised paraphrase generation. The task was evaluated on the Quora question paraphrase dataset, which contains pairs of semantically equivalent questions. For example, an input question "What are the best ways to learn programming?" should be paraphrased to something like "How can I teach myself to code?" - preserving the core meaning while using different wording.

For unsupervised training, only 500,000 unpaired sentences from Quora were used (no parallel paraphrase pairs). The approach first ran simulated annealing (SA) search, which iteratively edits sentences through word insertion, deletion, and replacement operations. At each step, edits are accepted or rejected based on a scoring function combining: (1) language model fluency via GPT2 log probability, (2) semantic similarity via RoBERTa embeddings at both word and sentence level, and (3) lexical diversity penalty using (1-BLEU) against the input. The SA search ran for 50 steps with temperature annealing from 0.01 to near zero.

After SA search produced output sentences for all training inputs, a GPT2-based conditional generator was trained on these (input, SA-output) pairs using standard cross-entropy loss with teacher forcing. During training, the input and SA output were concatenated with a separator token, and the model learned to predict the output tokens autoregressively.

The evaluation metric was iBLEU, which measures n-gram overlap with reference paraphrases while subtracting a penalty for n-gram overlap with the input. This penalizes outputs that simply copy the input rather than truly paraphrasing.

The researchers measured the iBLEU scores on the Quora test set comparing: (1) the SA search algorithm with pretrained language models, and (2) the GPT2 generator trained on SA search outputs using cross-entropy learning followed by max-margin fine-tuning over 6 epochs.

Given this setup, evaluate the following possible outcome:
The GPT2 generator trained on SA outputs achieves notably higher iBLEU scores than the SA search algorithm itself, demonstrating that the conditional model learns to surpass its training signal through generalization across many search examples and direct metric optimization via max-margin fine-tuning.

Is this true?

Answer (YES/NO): YES